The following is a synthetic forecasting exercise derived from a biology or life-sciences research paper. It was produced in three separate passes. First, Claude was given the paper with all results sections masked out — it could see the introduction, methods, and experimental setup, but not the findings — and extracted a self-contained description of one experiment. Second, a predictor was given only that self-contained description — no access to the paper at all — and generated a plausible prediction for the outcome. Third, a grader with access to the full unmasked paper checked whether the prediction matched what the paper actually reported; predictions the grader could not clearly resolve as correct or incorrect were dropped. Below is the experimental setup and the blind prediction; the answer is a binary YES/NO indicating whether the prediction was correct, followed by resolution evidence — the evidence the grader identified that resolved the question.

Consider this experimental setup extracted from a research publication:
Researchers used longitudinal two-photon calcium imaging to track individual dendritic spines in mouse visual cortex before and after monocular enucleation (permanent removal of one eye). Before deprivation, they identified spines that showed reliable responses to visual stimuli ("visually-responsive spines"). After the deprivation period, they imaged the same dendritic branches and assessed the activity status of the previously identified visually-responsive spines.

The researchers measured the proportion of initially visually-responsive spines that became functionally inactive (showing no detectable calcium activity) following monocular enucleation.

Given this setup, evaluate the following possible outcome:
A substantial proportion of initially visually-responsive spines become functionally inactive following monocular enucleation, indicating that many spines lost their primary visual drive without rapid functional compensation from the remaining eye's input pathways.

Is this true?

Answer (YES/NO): NO